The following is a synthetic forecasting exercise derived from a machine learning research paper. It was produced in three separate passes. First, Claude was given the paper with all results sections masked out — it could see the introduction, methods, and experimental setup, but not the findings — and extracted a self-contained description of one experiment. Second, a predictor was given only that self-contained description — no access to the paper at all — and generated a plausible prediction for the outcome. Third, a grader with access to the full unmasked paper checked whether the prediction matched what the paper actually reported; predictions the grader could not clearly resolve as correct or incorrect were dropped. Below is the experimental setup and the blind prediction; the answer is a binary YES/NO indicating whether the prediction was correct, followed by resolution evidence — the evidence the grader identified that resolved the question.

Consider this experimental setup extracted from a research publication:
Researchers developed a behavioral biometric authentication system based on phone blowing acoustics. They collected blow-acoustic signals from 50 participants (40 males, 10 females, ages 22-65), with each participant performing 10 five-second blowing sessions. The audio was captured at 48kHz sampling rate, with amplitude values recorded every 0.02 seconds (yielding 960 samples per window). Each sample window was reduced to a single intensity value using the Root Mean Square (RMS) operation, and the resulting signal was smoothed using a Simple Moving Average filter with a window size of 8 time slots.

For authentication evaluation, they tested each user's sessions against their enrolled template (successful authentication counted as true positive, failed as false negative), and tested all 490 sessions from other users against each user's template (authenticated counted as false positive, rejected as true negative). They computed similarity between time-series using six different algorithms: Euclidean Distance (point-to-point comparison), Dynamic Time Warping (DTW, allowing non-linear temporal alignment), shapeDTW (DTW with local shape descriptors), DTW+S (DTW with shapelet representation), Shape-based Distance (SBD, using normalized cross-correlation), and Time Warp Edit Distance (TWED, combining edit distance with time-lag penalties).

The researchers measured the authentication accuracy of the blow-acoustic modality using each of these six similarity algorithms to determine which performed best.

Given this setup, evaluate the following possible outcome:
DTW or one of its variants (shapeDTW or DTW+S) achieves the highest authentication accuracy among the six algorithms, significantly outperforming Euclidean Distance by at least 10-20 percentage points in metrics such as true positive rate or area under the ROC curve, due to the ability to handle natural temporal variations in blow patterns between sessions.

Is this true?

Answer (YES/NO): YES